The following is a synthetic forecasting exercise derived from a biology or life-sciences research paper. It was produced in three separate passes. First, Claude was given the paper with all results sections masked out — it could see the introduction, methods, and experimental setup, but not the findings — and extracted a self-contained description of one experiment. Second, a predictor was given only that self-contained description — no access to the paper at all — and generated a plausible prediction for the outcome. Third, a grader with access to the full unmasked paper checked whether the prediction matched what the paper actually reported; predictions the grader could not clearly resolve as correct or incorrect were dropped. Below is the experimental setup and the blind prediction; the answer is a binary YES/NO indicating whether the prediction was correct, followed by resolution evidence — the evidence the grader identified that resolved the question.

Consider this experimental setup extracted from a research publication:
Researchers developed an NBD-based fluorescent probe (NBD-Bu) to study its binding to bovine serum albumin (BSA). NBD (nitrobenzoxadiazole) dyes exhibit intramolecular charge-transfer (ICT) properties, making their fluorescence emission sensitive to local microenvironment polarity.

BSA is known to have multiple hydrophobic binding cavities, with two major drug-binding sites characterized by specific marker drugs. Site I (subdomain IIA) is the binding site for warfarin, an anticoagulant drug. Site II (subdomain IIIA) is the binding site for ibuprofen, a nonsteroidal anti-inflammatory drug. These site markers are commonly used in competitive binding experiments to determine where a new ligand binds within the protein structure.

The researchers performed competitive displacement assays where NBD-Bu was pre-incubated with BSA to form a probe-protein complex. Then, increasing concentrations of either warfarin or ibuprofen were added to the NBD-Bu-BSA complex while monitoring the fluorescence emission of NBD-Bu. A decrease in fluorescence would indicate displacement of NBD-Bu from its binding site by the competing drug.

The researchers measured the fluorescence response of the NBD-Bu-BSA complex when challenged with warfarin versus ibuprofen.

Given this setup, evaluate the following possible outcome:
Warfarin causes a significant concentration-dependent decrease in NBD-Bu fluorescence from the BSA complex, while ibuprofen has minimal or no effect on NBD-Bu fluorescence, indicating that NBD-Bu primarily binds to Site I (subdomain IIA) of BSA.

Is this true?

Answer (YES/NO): NO